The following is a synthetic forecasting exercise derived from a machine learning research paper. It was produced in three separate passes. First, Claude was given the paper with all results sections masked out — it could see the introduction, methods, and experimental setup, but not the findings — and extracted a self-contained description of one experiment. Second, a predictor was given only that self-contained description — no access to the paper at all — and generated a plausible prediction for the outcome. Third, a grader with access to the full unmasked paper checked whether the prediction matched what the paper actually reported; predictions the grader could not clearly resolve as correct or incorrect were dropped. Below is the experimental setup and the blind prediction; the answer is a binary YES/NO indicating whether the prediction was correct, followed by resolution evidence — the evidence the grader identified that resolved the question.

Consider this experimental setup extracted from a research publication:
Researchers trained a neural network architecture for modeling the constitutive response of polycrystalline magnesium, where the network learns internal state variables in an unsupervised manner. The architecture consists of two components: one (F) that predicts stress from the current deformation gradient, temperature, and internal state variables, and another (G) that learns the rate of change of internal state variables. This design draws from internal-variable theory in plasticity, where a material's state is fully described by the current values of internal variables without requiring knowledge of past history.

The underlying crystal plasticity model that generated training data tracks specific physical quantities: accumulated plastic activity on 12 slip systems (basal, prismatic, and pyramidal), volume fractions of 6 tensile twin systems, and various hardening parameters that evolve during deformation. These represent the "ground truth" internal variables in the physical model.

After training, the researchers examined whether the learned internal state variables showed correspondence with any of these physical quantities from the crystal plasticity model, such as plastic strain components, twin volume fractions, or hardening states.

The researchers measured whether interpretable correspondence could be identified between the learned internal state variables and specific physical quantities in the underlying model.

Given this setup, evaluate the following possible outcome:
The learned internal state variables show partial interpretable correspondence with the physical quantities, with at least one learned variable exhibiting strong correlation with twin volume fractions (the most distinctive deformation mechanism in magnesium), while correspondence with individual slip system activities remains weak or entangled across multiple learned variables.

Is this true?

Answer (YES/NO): NO